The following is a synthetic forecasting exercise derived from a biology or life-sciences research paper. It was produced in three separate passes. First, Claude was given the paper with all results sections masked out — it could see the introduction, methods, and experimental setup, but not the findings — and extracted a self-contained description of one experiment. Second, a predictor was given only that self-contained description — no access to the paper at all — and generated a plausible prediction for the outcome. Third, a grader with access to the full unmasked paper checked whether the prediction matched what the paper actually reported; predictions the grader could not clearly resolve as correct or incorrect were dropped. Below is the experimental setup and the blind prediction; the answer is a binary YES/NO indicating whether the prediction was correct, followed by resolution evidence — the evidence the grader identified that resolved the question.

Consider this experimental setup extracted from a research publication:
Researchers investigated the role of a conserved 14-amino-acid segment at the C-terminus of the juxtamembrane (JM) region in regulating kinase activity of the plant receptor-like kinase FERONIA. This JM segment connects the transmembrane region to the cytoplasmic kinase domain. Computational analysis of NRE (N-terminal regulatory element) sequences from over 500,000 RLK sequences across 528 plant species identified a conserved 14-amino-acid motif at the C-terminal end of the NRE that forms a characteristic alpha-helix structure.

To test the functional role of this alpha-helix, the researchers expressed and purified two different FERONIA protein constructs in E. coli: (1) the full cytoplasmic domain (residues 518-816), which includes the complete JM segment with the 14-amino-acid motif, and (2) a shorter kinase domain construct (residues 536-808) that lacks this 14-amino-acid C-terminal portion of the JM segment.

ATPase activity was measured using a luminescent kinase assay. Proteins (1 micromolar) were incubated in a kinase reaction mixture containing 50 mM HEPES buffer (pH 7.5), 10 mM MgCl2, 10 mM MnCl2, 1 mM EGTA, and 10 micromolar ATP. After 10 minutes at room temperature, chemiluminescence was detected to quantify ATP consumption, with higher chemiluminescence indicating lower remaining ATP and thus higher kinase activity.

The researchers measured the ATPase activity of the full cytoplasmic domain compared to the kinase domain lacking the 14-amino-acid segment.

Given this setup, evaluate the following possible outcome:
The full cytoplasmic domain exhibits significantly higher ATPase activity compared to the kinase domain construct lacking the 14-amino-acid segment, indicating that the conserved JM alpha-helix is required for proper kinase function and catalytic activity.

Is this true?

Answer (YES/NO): NO